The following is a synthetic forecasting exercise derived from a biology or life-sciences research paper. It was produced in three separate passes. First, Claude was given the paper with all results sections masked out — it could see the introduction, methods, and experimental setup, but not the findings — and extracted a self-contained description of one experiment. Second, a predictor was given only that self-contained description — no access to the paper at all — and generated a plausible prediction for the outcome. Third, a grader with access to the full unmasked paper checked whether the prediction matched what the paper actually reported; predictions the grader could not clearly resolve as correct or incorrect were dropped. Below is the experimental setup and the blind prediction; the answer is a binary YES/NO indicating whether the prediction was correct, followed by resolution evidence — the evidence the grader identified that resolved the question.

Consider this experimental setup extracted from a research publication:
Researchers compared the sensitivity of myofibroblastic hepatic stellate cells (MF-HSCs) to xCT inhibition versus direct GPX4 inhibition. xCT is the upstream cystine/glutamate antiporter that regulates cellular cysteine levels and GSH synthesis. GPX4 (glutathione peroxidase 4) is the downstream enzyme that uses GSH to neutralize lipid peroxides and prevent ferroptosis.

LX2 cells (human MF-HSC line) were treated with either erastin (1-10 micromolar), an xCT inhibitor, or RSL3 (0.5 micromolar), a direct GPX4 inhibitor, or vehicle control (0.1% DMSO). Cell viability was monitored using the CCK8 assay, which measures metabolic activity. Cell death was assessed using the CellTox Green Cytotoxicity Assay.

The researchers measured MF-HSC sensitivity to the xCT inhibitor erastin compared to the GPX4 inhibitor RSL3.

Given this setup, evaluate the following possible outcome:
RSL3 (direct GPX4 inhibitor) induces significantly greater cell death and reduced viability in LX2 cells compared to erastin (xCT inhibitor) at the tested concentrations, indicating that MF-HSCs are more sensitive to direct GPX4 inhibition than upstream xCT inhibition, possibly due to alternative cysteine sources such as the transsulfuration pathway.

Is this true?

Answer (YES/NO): NO